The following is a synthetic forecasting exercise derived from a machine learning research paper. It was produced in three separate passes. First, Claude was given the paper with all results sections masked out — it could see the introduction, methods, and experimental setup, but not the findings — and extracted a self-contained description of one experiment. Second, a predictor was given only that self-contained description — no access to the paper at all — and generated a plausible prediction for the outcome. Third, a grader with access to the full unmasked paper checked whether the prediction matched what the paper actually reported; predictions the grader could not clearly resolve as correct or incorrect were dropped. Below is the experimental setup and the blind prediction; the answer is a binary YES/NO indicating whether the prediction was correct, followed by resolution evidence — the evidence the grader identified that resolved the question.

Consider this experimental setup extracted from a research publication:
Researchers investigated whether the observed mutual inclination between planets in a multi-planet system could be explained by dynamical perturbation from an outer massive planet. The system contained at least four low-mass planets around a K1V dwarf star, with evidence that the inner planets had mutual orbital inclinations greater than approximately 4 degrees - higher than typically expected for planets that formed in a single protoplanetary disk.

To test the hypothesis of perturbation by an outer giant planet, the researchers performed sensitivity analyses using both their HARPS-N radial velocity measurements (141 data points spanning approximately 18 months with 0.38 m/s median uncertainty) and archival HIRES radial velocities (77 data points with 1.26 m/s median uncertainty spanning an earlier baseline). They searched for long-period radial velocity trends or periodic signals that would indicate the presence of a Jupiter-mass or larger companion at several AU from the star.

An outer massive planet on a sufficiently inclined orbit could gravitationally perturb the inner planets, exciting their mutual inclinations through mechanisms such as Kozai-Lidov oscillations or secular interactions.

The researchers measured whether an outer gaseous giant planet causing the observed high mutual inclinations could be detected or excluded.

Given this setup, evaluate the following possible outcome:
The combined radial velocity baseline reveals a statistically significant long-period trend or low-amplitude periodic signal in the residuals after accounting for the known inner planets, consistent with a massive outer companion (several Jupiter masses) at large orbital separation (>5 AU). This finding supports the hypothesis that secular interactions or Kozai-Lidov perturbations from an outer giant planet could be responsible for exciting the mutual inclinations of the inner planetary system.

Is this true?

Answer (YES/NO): NO